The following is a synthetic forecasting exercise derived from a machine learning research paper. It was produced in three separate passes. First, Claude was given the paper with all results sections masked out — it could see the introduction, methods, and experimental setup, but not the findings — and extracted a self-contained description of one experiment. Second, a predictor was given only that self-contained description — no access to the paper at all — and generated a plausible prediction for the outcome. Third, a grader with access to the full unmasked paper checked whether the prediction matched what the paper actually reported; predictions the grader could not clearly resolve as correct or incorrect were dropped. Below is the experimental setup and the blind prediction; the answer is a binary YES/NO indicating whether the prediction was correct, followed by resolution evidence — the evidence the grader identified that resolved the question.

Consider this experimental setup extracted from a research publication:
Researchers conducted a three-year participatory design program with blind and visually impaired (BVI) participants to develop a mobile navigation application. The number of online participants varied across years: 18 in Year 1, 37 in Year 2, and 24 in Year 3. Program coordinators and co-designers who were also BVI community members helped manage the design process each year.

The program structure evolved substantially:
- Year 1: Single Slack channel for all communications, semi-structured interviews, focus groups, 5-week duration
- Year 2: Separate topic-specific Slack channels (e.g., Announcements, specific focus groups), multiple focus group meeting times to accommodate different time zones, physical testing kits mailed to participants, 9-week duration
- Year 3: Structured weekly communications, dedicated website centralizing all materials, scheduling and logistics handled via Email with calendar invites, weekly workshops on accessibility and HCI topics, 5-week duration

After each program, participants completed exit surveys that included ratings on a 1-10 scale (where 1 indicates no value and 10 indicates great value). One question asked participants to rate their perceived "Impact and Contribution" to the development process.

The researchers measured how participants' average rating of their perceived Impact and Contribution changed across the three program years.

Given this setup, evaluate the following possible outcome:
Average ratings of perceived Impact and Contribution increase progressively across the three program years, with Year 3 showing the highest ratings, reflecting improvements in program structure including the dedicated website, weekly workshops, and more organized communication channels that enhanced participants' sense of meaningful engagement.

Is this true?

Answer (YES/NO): NO